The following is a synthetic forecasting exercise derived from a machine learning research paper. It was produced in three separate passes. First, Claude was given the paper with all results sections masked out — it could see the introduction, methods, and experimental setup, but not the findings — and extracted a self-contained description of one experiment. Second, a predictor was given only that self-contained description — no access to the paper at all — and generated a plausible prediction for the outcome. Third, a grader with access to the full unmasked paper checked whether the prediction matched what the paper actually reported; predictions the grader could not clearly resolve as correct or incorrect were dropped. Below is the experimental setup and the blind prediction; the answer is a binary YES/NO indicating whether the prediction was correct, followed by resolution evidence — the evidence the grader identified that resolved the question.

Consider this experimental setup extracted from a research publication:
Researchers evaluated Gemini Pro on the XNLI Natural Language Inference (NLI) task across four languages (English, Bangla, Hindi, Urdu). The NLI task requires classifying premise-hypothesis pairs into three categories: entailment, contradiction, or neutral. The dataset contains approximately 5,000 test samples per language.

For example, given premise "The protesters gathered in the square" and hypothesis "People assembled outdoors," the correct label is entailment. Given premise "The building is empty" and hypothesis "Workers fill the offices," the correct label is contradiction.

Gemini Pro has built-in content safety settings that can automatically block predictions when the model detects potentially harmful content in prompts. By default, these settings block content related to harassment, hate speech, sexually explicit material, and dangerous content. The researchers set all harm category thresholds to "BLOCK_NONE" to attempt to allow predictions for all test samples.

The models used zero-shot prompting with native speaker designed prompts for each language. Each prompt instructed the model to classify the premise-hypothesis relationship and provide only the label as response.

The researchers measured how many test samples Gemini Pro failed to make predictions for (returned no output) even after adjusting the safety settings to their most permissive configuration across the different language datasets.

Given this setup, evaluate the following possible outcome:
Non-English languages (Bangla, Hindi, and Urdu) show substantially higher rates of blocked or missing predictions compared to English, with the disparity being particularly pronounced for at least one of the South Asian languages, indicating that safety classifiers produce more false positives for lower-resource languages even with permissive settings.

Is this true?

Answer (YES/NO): NO